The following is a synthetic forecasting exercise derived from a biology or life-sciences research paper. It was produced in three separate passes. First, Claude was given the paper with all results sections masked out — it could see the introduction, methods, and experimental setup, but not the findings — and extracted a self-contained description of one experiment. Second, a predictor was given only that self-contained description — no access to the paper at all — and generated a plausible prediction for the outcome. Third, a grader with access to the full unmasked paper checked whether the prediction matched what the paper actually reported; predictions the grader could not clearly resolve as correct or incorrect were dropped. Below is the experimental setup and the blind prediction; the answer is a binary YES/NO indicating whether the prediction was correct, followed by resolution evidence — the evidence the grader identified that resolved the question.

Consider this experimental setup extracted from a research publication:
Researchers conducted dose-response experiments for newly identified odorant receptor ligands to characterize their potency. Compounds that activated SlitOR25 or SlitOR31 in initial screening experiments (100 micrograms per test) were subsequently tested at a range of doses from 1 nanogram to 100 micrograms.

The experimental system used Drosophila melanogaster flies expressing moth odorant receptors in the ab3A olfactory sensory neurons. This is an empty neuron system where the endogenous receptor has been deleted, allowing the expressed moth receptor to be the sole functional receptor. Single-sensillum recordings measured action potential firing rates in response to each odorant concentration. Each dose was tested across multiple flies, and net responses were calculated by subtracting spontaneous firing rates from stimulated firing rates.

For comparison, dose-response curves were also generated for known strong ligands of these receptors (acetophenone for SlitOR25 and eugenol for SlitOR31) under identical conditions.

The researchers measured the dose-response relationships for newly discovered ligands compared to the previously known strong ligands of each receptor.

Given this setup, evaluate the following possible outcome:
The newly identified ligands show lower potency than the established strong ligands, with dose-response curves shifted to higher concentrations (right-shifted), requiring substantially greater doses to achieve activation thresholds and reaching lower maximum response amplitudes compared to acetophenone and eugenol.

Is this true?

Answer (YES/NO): NO